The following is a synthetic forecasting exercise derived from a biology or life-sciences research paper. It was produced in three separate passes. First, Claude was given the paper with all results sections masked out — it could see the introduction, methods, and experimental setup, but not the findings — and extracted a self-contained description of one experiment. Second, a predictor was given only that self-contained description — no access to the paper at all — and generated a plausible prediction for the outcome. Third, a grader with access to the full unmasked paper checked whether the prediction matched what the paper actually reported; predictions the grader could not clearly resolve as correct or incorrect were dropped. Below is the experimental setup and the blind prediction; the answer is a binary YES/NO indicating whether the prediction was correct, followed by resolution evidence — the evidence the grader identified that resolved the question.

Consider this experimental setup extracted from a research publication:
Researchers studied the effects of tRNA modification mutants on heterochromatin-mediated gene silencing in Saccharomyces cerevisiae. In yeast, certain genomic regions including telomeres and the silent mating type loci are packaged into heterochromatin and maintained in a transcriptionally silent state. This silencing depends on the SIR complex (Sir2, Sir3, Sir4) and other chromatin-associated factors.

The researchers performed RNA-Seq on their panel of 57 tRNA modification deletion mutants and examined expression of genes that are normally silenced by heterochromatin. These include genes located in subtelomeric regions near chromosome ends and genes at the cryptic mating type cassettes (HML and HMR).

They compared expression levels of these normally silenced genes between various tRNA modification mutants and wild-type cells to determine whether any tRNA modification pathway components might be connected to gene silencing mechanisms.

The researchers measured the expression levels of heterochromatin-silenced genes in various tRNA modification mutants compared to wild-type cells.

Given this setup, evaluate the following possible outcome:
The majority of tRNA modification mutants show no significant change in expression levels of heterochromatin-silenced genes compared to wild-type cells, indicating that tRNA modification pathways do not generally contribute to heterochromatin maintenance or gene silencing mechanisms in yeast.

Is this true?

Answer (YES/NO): YES